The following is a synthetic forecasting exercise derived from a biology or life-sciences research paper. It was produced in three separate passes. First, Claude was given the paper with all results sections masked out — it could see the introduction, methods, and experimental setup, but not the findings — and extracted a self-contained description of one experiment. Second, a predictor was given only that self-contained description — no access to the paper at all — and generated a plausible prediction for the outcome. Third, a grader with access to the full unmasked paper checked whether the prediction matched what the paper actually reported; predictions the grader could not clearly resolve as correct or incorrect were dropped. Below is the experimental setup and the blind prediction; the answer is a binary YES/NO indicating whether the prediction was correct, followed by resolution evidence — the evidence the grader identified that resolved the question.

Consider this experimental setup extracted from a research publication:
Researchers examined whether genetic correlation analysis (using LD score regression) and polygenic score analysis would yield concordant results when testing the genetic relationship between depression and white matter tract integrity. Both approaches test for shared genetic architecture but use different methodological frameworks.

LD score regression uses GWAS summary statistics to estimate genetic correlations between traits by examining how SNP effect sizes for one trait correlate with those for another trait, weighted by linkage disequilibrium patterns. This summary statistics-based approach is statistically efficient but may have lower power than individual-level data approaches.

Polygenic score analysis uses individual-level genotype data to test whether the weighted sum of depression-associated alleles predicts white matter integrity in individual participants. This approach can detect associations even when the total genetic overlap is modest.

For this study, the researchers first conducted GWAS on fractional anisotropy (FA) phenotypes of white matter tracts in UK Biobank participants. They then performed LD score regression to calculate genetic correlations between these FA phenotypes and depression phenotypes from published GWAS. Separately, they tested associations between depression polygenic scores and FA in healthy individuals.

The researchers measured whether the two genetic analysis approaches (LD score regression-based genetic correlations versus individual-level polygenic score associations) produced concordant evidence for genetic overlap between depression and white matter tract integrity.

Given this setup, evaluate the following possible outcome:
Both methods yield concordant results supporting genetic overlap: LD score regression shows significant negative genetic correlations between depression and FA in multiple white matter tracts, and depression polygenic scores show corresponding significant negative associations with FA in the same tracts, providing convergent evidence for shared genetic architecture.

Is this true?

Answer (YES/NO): NO